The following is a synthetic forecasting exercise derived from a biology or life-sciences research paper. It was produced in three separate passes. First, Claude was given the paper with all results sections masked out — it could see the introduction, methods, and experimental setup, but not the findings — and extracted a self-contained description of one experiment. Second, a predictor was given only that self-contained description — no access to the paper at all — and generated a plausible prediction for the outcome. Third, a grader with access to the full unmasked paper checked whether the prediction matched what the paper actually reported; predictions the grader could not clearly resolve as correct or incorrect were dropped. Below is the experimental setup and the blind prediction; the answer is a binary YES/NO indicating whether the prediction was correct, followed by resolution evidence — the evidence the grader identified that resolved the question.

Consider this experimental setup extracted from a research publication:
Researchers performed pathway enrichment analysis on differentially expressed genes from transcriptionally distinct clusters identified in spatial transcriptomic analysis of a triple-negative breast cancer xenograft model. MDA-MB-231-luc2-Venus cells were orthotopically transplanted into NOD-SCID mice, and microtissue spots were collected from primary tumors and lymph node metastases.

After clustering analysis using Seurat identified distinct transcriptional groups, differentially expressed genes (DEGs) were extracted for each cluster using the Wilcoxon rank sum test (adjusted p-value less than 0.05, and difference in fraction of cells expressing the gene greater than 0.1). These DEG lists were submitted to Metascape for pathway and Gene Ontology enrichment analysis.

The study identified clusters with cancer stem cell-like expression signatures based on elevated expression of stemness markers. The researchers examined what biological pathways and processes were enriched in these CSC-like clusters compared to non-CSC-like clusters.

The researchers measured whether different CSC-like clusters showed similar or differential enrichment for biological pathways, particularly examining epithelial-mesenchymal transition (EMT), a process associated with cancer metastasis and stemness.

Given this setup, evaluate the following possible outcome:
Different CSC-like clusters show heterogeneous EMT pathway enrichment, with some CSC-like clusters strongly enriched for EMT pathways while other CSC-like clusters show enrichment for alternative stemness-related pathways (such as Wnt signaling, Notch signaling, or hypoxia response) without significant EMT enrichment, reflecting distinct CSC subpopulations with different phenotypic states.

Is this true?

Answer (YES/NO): NO